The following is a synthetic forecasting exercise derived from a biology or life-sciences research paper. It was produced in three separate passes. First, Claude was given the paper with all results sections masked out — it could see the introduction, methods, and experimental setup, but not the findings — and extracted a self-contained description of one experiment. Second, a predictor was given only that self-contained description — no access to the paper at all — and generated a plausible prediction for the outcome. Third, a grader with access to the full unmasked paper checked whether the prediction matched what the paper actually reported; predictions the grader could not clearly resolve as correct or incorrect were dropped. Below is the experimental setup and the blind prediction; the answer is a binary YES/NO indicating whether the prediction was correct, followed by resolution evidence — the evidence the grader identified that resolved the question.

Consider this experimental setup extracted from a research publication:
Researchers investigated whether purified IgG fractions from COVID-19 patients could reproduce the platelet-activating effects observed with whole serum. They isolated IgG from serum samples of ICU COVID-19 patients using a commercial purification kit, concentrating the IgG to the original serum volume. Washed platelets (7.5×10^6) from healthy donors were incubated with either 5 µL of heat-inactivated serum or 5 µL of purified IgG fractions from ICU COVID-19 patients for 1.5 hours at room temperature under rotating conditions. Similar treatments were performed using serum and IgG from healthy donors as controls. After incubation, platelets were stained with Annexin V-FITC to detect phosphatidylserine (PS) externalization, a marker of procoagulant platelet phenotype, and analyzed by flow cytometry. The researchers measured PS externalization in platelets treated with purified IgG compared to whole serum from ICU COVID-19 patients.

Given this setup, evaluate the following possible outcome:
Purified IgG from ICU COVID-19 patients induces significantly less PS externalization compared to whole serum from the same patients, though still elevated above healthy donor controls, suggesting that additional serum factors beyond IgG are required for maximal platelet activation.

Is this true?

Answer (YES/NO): NO